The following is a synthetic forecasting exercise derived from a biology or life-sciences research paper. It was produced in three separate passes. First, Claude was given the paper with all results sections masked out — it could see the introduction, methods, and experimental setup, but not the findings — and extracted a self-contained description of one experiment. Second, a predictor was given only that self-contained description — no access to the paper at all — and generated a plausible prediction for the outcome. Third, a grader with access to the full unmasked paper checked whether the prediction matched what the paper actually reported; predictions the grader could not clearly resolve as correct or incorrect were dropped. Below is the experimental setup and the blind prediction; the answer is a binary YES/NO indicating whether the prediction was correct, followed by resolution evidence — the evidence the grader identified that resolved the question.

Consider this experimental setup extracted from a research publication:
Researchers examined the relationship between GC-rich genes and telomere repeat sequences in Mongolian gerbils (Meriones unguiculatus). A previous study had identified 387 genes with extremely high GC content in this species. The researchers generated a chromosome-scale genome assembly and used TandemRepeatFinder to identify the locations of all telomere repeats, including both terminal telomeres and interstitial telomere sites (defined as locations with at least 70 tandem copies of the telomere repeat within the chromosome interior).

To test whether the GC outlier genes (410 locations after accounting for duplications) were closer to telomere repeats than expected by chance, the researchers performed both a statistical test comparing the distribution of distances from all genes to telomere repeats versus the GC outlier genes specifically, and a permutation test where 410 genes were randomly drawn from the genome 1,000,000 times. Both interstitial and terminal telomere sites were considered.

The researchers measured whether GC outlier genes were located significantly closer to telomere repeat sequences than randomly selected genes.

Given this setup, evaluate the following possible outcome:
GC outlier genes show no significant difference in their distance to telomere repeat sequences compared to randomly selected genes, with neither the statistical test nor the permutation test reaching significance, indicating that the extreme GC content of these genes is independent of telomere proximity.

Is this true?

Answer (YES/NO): NO